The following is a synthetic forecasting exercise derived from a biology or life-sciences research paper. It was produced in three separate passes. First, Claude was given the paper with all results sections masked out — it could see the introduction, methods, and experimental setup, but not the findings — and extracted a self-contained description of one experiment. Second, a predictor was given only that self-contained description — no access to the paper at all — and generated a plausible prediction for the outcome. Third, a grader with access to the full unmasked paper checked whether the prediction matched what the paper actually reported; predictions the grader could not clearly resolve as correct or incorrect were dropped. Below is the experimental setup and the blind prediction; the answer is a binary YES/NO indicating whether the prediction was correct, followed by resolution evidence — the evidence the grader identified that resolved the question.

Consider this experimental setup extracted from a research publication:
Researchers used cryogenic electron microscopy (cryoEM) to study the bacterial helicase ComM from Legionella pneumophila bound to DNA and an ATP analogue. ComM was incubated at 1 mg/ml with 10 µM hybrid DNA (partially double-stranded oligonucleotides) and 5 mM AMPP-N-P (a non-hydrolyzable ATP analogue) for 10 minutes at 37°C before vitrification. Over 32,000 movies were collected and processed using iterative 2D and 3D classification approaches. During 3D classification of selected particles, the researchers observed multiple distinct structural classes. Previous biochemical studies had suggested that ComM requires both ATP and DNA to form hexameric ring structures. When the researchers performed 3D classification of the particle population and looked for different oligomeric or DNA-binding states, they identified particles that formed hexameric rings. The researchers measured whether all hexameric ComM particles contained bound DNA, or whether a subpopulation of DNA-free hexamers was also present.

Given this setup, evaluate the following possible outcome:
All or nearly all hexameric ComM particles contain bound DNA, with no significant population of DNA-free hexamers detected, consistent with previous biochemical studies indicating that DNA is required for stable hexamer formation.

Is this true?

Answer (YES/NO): NO